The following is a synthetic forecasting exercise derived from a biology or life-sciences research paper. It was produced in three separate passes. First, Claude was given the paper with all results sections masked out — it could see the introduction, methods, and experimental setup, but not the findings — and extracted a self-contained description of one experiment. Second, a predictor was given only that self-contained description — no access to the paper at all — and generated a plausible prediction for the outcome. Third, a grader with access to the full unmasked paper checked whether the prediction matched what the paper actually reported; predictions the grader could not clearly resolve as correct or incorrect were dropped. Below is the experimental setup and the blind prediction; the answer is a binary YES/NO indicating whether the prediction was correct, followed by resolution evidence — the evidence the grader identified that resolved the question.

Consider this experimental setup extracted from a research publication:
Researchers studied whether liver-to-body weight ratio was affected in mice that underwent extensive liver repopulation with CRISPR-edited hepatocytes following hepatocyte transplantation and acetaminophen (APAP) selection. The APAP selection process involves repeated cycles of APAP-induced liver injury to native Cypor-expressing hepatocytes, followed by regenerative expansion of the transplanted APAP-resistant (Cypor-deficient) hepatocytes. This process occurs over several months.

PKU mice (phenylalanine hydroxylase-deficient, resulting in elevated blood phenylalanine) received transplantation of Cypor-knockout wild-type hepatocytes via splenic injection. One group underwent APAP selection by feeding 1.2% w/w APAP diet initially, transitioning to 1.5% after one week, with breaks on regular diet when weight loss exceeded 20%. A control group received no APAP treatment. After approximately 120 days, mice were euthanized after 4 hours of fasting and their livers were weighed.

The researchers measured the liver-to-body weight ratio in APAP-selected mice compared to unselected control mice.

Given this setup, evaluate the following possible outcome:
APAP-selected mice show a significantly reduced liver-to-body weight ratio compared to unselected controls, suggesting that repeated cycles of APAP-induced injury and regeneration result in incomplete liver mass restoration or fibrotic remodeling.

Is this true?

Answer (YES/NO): NO